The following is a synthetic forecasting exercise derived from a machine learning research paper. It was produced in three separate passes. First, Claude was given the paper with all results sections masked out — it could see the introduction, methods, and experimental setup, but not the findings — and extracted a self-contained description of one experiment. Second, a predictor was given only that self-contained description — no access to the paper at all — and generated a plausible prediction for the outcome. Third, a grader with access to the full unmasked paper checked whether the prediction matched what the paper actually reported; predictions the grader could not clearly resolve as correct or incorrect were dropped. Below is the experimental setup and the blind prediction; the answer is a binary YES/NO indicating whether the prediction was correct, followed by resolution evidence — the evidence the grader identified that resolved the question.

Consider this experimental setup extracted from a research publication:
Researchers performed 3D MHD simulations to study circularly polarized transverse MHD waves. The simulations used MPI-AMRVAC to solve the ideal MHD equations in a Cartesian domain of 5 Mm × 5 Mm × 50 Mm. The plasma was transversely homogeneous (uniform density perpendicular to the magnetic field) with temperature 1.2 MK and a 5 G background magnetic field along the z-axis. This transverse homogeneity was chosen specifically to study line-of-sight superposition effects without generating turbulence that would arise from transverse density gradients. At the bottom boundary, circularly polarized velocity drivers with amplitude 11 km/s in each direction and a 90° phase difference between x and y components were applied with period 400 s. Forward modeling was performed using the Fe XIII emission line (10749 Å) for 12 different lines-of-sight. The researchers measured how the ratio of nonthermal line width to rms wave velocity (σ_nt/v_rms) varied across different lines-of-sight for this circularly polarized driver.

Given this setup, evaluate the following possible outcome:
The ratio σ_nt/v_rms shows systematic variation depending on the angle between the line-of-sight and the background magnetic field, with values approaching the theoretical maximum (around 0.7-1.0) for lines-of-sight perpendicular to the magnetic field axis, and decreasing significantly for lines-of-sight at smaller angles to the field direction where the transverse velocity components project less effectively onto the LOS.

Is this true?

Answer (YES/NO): NO